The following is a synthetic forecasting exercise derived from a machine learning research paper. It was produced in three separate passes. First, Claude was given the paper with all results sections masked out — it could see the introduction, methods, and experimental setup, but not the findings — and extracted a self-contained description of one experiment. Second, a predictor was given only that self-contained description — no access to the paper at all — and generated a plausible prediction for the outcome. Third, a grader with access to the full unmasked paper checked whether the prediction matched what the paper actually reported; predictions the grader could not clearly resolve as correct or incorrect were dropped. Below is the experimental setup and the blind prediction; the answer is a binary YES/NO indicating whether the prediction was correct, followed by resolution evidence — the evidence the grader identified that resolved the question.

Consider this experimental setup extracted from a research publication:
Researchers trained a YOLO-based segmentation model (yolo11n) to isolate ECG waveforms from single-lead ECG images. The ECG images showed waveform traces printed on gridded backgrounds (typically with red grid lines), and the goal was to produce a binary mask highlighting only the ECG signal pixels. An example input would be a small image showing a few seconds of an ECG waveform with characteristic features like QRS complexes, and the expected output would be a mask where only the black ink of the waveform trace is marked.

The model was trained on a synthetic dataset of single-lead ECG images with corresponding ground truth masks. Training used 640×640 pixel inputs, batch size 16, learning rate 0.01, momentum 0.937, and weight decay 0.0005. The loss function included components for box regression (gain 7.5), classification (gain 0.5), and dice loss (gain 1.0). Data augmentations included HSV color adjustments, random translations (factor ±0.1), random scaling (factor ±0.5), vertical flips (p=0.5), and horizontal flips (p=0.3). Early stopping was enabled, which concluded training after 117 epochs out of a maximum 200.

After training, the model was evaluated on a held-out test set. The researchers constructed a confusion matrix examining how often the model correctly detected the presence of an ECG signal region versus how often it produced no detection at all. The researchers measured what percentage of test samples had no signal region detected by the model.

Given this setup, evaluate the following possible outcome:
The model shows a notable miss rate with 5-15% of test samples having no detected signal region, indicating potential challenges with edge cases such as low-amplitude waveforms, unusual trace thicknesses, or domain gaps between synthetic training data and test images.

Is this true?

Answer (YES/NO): NO